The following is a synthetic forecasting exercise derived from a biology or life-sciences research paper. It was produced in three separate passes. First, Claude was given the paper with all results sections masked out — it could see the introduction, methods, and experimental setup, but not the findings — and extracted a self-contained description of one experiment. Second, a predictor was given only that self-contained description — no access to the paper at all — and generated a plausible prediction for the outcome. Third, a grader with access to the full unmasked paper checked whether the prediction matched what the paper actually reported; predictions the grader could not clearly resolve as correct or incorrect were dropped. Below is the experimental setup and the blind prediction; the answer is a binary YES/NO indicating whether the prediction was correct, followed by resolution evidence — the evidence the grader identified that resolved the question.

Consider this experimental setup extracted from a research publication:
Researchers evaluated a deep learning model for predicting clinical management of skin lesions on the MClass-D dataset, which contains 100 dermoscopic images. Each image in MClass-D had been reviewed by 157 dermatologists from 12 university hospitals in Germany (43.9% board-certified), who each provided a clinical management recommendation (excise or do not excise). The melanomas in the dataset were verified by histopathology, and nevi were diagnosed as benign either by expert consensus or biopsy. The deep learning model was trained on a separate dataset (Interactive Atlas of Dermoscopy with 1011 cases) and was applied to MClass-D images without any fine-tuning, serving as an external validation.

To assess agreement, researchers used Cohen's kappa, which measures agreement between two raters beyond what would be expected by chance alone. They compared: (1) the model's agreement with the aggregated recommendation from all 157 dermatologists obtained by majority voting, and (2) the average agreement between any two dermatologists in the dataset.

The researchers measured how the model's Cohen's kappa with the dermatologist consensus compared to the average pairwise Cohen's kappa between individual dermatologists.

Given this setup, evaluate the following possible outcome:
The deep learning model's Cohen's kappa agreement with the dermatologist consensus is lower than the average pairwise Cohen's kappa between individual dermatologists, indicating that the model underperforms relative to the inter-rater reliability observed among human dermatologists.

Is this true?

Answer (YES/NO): NO